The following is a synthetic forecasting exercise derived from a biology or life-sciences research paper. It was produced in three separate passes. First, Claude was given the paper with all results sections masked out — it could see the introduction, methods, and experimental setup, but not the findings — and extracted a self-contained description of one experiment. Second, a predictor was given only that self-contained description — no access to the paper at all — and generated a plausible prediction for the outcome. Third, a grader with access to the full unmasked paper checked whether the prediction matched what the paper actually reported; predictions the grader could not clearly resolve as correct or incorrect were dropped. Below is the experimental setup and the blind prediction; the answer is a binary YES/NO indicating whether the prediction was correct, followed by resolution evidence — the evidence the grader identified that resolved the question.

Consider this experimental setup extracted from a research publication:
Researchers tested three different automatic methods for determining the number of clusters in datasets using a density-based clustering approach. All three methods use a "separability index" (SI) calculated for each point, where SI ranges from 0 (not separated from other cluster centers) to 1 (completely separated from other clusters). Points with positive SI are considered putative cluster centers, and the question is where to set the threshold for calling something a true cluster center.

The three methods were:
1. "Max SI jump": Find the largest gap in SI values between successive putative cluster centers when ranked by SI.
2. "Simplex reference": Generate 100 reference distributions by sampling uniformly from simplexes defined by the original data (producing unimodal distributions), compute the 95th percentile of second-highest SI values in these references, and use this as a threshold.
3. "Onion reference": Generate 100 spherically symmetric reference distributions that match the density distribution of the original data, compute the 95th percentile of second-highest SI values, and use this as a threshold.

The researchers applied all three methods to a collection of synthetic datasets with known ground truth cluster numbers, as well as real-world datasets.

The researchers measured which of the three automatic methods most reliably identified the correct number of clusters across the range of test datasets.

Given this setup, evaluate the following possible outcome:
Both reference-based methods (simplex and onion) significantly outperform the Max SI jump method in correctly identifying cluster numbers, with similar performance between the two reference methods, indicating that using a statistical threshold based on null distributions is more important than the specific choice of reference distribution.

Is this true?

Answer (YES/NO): NO